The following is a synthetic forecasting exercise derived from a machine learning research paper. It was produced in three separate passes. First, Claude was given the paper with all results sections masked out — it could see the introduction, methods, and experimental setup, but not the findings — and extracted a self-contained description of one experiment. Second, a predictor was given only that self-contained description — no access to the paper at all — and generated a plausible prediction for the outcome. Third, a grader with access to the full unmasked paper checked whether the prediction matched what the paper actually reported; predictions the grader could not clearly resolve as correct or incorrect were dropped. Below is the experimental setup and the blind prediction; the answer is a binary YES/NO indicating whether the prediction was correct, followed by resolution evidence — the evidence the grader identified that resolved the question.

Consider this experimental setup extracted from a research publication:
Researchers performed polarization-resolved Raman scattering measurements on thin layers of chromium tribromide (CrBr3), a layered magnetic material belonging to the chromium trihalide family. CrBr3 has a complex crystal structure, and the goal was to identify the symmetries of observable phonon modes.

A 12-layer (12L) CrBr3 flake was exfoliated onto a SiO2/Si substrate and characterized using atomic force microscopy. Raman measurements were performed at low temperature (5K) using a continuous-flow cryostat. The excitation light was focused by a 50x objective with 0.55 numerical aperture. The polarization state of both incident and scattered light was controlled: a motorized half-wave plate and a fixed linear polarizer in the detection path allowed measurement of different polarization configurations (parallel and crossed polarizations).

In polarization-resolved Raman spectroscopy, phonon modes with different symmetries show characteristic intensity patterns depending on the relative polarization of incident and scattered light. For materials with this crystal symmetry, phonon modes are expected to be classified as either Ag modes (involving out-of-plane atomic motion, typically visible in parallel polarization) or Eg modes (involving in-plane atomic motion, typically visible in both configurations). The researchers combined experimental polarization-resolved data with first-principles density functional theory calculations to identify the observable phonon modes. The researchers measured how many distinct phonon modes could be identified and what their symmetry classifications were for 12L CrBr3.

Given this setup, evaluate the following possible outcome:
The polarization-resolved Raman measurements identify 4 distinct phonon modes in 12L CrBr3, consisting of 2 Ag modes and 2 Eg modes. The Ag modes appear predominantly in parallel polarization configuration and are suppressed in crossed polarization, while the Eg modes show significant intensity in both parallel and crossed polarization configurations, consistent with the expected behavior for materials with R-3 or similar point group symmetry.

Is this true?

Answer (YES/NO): NO